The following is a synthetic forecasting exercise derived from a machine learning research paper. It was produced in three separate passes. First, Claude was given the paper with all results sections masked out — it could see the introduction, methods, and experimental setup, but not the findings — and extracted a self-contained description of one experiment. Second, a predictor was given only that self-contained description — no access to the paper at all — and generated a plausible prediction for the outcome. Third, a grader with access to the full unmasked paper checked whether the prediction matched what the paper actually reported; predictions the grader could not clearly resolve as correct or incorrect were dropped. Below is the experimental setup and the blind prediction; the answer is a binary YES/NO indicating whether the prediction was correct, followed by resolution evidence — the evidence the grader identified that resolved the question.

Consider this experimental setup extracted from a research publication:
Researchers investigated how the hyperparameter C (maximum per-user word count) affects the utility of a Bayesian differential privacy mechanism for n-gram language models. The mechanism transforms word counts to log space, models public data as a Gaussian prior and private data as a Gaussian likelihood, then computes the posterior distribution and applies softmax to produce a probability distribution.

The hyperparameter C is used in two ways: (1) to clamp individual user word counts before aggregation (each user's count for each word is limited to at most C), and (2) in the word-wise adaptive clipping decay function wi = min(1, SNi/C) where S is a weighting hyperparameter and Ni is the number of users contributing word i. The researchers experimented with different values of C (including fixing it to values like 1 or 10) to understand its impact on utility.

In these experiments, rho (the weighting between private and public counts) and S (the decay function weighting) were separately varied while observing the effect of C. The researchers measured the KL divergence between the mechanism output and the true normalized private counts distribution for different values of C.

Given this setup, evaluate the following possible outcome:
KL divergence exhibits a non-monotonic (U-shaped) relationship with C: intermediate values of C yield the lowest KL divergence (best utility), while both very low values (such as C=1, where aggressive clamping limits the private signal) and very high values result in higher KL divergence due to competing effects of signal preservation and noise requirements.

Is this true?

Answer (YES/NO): NO